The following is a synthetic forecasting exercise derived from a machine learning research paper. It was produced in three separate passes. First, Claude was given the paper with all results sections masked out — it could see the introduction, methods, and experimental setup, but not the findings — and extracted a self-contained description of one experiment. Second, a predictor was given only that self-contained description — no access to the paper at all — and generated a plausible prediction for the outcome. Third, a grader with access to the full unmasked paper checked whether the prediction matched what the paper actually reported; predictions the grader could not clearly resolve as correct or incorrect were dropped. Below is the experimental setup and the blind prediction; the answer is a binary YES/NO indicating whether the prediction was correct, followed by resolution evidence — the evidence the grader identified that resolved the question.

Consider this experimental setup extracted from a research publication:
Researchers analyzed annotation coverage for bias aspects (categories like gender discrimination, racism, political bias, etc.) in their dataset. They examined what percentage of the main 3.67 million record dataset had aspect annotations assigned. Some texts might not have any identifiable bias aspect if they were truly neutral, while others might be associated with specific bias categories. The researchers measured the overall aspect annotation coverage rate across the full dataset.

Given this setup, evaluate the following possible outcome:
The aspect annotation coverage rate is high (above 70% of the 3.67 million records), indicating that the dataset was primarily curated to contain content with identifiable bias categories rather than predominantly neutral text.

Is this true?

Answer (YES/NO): YES